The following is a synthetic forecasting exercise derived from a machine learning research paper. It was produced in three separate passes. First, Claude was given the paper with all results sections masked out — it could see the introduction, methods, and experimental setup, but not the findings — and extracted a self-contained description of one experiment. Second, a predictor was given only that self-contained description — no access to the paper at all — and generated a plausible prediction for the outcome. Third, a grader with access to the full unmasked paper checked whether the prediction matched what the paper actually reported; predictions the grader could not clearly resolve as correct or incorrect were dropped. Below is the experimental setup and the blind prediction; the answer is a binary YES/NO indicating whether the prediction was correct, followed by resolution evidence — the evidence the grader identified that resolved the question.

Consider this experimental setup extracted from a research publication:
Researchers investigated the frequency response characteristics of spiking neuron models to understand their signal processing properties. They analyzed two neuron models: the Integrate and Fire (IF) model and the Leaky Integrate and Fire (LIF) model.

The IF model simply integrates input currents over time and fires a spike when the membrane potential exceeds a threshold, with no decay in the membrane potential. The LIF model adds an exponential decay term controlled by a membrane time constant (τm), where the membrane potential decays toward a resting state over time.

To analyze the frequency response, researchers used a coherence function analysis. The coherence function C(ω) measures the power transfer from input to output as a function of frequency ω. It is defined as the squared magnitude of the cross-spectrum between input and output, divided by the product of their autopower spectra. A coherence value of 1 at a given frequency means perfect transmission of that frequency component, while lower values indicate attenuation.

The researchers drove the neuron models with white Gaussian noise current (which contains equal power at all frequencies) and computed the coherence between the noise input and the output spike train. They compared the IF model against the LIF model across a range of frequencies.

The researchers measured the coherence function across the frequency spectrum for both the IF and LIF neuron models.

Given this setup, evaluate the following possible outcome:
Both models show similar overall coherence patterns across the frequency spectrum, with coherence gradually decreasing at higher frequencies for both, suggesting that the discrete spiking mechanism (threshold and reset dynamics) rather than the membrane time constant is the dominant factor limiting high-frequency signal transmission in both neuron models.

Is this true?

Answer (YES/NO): NO